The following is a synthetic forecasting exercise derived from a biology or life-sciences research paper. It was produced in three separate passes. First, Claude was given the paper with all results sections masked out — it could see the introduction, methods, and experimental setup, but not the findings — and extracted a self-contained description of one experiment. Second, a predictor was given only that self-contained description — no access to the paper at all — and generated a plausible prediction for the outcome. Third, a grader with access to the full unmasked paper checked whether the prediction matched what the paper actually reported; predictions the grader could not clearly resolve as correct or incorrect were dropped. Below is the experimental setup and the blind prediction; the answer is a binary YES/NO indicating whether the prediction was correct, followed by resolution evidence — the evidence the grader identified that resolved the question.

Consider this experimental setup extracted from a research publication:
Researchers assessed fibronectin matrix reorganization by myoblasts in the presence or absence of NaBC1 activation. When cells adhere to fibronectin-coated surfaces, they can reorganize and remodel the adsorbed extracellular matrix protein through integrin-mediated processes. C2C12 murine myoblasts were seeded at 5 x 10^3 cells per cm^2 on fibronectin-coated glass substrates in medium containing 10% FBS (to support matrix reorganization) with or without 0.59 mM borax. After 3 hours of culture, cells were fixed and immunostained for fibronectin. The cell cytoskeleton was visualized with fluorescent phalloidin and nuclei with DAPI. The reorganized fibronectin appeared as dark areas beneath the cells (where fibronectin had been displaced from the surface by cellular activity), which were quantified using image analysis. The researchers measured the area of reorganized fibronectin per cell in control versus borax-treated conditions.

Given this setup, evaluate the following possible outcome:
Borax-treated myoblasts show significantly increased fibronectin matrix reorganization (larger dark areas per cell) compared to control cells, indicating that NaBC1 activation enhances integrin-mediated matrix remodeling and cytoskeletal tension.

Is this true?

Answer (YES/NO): NO